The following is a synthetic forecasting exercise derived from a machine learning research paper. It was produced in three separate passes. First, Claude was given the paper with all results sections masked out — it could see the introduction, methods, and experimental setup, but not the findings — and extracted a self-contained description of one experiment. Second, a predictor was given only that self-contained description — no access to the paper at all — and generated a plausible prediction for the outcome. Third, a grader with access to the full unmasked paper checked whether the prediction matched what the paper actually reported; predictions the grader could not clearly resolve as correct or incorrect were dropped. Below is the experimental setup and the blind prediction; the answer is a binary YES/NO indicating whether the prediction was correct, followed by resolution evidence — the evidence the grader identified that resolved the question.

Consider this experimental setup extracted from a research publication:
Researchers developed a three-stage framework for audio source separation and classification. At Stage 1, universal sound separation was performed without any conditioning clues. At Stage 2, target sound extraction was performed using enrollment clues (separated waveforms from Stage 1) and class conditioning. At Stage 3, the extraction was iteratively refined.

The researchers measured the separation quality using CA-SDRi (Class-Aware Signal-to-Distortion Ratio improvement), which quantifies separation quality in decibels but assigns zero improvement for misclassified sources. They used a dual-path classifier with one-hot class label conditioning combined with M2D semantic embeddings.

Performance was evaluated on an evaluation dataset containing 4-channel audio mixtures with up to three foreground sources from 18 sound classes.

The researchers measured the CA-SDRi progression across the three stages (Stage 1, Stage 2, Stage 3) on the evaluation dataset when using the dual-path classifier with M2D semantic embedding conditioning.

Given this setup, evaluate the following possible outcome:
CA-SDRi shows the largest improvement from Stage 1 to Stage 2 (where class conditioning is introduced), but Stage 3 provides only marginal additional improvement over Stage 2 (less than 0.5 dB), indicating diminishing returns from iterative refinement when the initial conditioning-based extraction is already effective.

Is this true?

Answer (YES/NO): YES